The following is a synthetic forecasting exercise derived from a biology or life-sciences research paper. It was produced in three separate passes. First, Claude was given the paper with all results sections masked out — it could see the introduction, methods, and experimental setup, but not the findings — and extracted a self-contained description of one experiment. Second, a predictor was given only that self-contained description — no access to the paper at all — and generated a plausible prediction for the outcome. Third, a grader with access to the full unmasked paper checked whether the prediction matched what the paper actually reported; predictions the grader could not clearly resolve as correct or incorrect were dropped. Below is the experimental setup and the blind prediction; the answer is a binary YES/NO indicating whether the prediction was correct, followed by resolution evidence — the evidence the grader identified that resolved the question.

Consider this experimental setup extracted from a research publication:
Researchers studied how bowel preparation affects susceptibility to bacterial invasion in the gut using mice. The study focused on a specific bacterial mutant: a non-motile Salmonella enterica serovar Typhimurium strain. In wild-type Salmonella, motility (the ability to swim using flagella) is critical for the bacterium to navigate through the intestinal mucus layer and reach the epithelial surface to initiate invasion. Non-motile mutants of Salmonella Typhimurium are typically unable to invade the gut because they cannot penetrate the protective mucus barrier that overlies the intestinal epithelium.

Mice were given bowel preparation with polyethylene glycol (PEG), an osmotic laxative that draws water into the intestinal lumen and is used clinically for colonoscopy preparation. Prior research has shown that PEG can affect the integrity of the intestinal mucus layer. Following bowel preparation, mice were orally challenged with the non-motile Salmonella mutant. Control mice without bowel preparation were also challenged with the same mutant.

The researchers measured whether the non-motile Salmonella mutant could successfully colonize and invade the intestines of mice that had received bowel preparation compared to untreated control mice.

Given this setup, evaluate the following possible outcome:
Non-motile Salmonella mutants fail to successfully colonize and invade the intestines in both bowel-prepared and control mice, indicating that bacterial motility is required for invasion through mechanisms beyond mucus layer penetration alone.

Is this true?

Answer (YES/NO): NO